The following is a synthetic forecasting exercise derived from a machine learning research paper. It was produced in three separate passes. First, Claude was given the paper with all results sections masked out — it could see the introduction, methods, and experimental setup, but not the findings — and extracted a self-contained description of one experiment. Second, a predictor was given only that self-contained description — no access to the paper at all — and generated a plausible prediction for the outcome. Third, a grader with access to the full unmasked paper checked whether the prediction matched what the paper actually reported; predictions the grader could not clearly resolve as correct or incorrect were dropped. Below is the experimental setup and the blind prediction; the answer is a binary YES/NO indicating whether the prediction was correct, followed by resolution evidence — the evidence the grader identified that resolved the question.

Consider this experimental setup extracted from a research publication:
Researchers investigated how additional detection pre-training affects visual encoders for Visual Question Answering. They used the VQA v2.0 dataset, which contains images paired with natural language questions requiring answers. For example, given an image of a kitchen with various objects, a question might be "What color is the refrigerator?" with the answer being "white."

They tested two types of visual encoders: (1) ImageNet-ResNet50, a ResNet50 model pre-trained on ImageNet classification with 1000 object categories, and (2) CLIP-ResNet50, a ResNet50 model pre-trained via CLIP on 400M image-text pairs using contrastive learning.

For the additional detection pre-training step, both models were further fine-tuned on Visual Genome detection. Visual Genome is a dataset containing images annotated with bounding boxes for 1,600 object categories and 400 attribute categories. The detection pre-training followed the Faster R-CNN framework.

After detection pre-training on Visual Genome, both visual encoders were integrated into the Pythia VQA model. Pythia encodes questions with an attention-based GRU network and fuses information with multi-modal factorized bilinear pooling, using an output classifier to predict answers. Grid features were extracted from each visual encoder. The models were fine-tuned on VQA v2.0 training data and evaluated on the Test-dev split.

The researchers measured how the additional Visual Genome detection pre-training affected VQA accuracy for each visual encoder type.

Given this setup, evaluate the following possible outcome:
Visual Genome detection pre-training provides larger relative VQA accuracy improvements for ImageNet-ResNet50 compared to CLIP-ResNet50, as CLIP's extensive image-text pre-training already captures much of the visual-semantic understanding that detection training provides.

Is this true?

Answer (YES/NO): YES